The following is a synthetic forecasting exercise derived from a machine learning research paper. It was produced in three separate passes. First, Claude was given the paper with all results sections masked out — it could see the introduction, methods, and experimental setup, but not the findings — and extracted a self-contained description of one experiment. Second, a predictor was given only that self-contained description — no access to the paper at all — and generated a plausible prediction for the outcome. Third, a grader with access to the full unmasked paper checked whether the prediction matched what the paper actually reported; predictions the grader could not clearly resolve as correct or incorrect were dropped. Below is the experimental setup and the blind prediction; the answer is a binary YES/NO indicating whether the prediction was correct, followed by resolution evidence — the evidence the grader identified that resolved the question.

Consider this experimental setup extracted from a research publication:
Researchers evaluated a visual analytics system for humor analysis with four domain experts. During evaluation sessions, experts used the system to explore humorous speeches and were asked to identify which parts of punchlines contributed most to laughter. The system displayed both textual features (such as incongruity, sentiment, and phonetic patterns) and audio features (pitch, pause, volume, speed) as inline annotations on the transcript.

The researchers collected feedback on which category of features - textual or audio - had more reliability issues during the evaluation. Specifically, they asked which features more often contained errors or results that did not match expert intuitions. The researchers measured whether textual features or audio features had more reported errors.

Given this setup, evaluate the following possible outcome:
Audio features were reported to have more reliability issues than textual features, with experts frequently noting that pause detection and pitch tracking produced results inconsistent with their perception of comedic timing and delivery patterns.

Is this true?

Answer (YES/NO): NO